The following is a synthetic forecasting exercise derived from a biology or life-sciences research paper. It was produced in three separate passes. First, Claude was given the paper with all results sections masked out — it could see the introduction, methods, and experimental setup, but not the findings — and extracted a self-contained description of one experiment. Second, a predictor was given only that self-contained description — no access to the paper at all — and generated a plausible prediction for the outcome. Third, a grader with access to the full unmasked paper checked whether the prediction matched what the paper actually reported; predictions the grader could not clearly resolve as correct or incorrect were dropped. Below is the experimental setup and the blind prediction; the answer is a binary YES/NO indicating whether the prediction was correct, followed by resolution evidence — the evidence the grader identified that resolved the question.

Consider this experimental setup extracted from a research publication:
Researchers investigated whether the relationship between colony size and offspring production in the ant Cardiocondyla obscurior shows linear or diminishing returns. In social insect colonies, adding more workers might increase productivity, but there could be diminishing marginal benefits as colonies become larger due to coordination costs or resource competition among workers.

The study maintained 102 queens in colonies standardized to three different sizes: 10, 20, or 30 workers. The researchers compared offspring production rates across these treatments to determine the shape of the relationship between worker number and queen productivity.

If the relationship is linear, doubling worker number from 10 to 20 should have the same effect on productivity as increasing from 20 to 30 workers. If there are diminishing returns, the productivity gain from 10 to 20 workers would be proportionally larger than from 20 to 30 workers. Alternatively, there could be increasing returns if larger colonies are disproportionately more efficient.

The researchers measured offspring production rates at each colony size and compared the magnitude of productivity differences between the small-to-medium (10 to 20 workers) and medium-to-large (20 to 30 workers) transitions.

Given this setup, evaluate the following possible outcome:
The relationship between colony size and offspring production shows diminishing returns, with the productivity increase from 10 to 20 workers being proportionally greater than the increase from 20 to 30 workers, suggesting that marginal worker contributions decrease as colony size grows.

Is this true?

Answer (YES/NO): NO